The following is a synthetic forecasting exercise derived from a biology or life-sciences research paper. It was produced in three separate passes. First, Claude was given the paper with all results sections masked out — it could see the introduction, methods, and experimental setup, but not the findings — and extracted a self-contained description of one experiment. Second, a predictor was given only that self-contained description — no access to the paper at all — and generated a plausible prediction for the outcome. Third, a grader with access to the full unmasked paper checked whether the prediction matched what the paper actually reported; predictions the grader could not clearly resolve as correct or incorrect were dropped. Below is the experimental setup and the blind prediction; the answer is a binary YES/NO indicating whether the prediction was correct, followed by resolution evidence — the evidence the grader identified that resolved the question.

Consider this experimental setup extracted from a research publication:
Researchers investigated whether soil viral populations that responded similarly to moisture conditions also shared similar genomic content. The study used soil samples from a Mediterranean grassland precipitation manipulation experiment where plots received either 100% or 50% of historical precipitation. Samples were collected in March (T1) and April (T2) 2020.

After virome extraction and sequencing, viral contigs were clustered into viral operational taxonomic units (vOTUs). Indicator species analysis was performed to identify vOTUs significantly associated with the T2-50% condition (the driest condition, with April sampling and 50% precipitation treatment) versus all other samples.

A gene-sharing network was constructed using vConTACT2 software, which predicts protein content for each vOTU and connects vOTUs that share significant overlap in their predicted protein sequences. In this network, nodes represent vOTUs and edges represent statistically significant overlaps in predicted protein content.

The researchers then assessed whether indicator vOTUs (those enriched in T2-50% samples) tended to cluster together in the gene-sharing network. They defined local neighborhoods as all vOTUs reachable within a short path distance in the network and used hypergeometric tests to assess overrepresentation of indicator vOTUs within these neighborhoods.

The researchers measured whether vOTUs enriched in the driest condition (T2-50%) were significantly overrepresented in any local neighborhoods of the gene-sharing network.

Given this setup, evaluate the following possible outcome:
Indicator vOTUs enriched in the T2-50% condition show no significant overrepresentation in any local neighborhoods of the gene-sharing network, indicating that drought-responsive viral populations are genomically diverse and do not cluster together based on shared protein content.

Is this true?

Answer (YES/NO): NO